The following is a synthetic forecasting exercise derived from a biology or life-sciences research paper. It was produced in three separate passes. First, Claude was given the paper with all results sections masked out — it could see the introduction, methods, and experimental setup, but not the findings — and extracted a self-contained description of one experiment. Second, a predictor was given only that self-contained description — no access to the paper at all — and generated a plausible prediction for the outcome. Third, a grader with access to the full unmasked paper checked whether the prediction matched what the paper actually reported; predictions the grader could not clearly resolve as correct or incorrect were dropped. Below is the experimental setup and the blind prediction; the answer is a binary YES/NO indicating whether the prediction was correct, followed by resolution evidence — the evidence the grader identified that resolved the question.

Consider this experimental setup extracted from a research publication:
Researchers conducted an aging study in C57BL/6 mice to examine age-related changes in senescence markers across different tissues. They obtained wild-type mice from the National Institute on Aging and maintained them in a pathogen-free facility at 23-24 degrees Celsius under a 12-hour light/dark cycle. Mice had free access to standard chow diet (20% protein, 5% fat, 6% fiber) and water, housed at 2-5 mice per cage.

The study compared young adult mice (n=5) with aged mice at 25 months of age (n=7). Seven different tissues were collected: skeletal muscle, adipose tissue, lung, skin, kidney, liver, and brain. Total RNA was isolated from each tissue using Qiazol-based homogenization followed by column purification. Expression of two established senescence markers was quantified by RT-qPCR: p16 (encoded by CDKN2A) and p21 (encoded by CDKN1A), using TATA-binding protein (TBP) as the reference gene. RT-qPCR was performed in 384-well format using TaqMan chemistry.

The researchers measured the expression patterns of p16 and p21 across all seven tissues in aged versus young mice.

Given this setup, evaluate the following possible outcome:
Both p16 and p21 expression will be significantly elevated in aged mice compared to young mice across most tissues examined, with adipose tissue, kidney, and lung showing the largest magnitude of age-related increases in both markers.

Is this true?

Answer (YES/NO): NO